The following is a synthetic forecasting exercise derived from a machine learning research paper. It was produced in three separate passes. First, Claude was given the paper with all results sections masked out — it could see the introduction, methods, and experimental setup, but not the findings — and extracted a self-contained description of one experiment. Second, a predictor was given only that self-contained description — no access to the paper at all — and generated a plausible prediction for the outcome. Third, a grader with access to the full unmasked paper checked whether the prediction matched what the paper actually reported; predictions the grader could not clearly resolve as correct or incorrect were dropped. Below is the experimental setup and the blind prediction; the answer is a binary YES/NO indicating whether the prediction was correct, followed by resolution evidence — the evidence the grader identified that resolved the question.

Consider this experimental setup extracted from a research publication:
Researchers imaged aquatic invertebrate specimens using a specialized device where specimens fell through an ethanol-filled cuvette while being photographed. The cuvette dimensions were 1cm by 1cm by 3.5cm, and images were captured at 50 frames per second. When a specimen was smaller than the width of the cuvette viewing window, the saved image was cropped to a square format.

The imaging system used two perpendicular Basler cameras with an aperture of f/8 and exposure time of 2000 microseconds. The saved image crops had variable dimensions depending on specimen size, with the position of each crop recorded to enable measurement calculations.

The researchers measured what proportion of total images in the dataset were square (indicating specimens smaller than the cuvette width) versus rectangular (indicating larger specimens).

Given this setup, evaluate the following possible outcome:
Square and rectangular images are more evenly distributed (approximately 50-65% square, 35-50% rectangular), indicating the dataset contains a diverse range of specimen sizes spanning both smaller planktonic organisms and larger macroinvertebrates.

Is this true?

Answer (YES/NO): NO